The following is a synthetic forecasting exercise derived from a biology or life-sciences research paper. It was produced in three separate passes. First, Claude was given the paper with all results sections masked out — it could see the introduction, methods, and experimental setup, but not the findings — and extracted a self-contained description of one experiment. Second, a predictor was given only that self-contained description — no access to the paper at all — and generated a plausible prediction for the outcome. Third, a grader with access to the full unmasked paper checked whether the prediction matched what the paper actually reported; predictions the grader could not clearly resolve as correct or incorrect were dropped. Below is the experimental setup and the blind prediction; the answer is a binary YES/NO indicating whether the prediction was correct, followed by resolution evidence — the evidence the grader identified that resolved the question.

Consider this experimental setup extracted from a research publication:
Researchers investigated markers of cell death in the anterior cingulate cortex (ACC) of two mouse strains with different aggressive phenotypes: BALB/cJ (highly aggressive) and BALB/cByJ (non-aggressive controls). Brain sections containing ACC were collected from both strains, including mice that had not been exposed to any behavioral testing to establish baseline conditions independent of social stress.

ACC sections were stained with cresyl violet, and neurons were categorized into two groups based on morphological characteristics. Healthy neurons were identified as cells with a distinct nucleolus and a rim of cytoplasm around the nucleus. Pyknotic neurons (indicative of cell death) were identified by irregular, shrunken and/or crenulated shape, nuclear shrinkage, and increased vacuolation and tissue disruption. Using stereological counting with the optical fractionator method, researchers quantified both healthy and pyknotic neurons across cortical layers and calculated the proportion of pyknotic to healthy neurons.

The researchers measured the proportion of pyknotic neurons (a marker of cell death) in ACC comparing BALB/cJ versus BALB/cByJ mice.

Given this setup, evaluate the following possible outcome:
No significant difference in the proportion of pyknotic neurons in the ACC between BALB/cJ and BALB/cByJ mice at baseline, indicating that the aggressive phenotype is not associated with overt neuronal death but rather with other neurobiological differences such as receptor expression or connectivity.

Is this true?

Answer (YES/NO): NO